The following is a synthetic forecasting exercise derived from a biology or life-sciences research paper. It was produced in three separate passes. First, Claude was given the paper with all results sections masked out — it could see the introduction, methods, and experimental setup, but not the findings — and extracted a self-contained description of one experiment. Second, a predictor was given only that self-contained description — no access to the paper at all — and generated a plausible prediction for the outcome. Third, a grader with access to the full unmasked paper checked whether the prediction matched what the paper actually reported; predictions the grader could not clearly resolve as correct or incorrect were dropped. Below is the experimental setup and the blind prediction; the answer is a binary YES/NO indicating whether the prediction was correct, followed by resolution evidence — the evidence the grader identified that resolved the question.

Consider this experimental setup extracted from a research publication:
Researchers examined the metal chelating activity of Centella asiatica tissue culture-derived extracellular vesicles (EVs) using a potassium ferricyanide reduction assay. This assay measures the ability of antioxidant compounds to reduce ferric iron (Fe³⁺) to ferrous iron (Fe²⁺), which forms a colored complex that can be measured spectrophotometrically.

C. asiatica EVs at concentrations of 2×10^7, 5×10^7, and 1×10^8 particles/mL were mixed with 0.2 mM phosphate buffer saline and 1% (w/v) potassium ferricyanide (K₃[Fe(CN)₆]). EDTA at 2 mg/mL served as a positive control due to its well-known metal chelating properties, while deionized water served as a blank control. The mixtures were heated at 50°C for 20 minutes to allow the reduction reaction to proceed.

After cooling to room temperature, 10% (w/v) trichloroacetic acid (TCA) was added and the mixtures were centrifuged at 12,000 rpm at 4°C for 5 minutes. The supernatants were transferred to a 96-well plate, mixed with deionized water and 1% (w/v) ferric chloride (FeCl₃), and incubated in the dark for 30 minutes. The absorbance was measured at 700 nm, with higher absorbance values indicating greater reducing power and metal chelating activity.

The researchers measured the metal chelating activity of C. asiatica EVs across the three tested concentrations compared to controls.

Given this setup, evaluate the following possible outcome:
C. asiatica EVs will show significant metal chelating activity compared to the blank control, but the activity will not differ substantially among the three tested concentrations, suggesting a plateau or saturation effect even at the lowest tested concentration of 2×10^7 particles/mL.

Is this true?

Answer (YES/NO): NO